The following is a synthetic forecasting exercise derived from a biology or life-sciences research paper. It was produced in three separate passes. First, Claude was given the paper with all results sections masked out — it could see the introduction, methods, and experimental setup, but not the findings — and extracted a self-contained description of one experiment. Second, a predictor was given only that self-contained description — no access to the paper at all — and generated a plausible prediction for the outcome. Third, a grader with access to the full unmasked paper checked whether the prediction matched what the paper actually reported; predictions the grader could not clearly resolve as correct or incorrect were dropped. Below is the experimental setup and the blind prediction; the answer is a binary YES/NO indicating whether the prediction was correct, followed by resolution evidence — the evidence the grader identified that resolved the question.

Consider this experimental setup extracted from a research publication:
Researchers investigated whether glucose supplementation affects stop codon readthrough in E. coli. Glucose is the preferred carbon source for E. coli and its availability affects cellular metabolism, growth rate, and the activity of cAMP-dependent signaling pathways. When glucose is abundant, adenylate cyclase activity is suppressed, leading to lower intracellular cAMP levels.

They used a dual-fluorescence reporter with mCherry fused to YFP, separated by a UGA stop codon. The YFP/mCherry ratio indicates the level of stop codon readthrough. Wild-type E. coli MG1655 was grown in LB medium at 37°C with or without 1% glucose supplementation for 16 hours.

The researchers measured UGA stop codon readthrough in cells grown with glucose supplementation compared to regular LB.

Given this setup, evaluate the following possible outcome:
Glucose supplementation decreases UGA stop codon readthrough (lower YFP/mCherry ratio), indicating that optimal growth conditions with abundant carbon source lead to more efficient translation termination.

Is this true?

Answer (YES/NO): NO